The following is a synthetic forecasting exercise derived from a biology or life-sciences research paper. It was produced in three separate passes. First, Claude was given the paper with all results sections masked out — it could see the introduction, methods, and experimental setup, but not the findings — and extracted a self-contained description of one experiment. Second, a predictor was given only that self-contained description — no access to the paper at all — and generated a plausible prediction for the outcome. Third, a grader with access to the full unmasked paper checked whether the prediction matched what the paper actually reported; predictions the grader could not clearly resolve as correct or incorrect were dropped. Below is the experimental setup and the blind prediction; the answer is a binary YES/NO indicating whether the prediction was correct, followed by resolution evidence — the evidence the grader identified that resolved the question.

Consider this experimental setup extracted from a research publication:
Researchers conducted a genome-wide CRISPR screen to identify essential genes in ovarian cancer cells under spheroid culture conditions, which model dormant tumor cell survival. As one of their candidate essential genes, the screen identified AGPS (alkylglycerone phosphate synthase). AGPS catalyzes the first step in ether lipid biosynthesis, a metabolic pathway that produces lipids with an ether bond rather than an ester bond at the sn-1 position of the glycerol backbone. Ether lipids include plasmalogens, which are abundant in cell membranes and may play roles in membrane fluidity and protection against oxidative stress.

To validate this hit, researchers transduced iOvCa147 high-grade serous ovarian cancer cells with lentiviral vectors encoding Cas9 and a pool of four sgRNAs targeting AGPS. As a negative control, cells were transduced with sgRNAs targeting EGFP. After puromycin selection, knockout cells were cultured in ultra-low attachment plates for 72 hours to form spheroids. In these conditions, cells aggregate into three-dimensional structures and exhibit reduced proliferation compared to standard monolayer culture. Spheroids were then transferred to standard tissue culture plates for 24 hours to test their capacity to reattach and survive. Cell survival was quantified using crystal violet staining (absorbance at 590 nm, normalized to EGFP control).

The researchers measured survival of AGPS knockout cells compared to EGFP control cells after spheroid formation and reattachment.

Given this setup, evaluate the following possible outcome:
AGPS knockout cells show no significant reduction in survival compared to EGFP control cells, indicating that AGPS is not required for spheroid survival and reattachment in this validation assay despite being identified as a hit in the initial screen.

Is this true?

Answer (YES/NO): NO